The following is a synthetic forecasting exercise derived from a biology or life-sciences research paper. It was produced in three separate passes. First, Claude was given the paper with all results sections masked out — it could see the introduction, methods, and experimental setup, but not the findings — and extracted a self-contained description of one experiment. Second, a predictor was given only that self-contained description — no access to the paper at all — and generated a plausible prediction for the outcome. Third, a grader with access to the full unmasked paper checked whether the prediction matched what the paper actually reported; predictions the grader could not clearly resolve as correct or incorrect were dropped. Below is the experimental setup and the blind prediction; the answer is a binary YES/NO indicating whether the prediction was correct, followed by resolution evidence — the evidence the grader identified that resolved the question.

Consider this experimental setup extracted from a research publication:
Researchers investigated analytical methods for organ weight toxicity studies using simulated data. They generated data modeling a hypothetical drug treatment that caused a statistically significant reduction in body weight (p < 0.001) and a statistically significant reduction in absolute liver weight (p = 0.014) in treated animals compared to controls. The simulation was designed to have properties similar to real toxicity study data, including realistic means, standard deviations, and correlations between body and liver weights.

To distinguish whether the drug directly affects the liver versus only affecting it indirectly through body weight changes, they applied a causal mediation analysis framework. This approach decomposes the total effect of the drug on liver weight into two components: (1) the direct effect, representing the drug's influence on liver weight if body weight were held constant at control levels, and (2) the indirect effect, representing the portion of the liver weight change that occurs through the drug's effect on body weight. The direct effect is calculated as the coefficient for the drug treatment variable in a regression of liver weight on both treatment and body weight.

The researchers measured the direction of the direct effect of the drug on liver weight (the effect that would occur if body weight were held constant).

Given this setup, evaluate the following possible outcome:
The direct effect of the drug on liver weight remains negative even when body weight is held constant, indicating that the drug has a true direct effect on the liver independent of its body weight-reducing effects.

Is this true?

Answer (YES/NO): NO